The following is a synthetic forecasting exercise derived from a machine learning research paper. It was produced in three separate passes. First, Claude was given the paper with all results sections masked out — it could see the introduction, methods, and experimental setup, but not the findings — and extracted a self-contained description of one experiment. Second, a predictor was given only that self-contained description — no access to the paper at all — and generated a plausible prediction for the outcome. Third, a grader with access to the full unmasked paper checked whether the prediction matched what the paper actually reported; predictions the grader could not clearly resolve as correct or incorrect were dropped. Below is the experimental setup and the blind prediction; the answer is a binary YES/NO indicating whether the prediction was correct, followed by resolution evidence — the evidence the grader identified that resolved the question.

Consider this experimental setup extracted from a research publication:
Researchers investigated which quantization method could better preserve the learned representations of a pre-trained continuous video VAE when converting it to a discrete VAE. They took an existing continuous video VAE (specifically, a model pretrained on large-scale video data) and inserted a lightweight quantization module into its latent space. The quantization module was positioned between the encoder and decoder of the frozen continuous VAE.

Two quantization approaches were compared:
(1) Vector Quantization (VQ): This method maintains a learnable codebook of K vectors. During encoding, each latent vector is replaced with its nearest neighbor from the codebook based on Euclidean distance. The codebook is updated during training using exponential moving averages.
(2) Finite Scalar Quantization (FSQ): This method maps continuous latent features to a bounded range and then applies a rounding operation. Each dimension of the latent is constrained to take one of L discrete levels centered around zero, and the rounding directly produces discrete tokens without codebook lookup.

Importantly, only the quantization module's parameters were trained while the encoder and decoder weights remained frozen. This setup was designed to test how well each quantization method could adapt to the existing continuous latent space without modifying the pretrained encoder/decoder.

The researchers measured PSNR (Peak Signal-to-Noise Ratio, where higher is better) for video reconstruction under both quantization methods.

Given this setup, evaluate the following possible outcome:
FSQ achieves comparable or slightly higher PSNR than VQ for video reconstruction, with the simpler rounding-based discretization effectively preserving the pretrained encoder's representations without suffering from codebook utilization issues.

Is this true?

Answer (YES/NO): NO